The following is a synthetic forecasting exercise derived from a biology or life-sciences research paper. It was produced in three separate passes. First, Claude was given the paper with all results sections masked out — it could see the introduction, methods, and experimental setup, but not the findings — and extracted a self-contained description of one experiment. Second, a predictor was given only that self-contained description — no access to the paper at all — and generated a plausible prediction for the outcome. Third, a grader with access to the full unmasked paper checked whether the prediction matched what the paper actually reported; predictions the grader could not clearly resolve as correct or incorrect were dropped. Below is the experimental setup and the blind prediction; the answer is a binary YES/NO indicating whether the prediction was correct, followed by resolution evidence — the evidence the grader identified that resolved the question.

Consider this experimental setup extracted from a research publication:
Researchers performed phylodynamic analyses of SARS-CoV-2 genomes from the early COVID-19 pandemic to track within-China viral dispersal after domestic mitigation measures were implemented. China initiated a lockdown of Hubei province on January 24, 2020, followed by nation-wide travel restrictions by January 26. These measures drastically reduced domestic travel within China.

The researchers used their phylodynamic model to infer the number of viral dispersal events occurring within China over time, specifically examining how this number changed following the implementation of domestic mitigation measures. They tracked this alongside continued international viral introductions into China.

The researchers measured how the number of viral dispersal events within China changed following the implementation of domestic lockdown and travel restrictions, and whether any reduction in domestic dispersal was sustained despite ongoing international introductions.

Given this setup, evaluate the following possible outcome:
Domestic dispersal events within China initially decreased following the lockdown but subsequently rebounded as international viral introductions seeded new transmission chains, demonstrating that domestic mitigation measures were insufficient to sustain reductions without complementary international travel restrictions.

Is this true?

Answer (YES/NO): NO